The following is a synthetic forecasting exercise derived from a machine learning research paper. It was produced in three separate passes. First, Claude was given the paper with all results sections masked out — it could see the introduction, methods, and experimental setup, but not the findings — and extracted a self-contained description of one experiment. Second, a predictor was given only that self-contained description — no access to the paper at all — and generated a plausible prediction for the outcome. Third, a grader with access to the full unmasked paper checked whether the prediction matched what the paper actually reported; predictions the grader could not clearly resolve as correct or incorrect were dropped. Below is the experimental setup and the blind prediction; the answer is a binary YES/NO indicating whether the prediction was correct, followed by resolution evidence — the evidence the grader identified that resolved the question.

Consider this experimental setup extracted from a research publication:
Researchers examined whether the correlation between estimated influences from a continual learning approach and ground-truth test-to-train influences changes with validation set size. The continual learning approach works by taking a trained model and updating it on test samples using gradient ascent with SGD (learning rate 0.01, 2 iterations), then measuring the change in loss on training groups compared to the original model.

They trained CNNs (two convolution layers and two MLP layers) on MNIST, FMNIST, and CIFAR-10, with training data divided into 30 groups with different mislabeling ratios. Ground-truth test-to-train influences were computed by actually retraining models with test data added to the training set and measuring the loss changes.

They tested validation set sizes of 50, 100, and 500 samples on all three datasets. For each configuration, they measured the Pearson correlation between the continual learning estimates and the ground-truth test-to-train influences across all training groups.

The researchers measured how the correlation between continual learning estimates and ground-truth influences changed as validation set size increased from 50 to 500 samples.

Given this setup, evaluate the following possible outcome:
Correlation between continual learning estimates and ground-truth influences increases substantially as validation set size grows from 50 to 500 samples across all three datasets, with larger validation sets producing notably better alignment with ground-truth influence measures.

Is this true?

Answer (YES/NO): YES